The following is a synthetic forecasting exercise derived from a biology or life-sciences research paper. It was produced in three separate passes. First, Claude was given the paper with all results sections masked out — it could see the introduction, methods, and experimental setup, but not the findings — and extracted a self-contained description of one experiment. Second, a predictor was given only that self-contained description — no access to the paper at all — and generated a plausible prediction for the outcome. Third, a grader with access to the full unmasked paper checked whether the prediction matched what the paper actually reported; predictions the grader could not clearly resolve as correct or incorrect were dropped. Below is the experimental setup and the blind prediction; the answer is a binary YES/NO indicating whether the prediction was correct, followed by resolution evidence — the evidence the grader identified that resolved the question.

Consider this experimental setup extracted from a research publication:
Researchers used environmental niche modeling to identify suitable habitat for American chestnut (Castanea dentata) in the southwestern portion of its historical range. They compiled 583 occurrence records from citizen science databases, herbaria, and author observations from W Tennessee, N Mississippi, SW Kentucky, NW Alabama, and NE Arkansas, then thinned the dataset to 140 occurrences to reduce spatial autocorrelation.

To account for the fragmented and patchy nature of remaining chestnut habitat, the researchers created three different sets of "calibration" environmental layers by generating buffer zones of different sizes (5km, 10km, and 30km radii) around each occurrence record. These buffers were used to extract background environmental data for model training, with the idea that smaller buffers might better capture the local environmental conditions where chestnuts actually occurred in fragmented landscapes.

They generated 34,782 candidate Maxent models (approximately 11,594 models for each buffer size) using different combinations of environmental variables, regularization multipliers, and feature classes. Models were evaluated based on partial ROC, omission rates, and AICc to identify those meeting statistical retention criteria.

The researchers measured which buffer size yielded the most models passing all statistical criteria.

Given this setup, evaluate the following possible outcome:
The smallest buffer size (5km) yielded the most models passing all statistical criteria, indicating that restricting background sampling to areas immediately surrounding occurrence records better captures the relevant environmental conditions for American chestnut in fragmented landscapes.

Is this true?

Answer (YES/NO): YES